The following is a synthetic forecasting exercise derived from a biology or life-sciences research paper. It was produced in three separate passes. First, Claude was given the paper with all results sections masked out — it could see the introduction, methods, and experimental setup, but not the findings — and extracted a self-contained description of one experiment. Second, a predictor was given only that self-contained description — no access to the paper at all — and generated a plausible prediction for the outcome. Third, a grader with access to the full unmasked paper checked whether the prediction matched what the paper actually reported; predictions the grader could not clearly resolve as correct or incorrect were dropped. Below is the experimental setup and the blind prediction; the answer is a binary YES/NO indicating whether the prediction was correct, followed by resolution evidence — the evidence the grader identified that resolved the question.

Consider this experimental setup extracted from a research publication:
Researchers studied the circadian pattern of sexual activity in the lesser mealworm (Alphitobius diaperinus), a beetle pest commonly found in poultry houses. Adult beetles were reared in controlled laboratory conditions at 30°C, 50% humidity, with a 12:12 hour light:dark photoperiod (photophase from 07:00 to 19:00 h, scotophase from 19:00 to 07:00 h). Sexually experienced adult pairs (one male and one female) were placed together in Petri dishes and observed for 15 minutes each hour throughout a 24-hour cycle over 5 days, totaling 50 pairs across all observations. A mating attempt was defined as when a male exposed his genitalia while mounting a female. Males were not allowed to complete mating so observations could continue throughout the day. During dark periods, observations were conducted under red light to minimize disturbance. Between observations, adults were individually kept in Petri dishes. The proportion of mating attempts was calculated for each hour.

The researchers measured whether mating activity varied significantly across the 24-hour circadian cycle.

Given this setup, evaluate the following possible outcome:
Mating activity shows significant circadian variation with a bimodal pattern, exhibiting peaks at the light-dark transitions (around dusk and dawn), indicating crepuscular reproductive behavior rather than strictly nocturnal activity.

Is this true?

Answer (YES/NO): NO